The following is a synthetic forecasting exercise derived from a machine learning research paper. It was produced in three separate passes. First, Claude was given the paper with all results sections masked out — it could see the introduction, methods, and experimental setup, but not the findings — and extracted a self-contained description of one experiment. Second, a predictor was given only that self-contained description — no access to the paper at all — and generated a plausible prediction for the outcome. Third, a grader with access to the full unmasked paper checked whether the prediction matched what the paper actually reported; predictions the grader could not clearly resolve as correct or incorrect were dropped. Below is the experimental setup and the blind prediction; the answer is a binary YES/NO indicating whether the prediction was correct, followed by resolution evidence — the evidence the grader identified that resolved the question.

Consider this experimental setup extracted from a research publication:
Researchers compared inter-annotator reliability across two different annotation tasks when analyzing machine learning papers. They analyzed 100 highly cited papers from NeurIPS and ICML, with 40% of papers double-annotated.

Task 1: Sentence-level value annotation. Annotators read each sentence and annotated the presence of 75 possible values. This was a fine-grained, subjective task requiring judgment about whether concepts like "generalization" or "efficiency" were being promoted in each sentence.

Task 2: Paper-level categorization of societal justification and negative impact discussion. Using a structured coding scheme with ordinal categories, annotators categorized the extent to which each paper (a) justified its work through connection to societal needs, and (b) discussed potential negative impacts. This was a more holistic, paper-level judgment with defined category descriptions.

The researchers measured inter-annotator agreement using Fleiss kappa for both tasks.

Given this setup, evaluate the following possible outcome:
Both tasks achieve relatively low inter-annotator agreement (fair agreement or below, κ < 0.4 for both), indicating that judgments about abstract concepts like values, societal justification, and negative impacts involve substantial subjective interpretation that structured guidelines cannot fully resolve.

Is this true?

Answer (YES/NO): NO